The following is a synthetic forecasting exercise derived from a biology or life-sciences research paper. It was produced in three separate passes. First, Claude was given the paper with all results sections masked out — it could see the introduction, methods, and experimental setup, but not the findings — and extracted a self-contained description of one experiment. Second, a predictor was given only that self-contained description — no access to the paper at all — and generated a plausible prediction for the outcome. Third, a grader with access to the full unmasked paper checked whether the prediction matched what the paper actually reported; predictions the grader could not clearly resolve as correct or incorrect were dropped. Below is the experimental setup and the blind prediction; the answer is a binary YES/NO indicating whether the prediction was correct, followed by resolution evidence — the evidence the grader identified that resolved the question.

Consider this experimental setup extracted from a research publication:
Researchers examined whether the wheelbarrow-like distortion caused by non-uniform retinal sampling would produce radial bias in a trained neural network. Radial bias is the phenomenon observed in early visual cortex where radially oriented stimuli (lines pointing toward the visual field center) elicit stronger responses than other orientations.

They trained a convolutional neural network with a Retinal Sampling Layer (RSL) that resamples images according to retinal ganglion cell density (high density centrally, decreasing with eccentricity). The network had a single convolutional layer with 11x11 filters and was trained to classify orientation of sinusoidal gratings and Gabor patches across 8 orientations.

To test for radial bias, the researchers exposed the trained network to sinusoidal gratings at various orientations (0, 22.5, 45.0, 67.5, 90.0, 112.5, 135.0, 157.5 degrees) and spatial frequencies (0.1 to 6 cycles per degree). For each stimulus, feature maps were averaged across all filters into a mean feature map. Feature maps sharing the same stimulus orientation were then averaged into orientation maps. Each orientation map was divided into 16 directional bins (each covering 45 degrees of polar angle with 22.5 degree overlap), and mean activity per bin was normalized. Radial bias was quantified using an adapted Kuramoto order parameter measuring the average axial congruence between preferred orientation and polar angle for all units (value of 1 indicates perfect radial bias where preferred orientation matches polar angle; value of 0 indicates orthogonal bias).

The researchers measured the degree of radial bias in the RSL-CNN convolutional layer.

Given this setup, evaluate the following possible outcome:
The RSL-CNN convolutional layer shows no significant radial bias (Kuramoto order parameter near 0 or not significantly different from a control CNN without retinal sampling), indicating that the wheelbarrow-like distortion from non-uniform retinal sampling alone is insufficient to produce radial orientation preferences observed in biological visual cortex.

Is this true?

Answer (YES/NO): NO